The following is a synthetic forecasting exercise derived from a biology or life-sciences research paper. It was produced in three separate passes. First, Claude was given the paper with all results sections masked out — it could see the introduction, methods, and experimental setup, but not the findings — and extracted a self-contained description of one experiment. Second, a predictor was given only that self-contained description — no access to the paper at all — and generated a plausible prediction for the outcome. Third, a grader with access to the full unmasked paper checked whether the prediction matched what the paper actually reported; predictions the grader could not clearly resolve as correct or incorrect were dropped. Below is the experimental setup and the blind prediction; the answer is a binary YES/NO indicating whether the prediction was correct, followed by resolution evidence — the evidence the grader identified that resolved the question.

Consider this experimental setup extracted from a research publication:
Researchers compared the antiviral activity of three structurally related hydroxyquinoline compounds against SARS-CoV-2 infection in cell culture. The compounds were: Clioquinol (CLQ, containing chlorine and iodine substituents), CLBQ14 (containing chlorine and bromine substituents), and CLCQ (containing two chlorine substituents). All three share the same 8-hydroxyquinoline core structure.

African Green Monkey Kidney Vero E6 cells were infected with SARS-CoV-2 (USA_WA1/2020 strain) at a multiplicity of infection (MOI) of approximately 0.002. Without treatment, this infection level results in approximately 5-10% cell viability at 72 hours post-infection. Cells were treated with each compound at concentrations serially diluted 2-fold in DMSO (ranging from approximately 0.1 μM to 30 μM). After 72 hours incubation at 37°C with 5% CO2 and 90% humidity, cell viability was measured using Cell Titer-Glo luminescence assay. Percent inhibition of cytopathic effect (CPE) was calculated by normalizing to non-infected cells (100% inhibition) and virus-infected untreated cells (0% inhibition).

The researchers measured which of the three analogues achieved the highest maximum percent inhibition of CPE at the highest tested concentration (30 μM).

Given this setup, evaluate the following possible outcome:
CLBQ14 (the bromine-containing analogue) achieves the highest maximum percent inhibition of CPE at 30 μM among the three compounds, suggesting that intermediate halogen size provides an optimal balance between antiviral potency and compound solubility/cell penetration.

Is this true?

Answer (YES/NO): YES